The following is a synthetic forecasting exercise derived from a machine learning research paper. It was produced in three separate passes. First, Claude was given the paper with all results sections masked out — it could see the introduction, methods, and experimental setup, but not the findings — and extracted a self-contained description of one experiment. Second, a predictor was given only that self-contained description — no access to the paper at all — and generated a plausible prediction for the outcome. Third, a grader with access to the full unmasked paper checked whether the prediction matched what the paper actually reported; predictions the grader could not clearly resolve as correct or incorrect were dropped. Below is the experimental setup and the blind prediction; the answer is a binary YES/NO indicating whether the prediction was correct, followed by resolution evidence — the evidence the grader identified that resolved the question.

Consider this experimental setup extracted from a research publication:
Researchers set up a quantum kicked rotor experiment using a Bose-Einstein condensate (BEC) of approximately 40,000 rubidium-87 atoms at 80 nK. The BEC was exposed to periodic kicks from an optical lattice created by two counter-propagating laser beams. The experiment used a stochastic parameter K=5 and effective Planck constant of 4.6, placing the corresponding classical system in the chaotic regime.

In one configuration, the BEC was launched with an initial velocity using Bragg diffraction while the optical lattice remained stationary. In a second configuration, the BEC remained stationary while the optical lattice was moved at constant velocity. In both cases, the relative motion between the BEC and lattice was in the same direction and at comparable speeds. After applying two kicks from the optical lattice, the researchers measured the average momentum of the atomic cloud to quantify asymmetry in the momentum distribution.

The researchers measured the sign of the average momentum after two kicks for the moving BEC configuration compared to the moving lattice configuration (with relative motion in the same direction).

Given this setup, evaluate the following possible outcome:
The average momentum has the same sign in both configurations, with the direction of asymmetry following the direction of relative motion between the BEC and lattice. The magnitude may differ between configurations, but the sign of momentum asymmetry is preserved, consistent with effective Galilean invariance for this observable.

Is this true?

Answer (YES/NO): NO